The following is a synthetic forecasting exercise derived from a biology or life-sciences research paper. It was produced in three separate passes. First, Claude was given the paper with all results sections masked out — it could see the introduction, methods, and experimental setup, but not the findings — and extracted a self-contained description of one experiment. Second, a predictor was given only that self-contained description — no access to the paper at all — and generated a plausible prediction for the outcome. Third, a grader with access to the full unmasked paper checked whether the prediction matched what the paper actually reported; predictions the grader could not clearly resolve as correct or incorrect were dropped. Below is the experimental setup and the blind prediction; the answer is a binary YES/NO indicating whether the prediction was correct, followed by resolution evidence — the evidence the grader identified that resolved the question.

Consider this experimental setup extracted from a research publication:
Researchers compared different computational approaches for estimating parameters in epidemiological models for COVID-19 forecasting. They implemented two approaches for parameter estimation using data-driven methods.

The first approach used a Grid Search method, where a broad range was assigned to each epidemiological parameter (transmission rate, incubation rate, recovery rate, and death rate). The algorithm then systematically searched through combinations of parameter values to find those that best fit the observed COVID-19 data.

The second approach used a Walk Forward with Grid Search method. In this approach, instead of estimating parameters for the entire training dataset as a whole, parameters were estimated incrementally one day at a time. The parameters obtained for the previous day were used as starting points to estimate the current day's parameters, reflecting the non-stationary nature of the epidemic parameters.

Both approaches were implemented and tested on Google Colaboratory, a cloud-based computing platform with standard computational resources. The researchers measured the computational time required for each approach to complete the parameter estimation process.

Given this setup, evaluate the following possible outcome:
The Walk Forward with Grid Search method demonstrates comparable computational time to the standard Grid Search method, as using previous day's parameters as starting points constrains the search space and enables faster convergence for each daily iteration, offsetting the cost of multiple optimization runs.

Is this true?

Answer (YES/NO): NO